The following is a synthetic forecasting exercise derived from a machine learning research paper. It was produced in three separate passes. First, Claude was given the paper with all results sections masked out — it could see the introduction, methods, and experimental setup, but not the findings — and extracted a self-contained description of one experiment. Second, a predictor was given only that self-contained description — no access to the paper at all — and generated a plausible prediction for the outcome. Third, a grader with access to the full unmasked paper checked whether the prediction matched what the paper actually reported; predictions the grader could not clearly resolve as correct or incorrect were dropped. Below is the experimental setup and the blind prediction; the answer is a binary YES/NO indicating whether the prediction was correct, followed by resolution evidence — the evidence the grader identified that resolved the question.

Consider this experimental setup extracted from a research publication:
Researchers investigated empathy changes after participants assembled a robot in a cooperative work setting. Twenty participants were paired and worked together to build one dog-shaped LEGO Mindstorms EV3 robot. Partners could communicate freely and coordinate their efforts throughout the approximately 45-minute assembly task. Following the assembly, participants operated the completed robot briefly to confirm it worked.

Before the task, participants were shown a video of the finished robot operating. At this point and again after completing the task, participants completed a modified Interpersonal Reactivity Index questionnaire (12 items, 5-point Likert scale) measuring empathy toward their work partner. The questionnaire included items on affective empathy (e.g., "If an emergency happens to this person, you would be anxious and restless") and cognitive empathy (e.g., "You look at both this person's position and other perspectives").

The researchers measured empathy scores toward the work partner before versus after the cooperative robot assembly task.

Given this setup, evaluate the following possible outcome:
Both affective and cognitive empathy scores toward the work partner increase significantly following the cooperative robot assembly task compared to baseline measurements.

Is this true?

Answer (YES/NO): NO